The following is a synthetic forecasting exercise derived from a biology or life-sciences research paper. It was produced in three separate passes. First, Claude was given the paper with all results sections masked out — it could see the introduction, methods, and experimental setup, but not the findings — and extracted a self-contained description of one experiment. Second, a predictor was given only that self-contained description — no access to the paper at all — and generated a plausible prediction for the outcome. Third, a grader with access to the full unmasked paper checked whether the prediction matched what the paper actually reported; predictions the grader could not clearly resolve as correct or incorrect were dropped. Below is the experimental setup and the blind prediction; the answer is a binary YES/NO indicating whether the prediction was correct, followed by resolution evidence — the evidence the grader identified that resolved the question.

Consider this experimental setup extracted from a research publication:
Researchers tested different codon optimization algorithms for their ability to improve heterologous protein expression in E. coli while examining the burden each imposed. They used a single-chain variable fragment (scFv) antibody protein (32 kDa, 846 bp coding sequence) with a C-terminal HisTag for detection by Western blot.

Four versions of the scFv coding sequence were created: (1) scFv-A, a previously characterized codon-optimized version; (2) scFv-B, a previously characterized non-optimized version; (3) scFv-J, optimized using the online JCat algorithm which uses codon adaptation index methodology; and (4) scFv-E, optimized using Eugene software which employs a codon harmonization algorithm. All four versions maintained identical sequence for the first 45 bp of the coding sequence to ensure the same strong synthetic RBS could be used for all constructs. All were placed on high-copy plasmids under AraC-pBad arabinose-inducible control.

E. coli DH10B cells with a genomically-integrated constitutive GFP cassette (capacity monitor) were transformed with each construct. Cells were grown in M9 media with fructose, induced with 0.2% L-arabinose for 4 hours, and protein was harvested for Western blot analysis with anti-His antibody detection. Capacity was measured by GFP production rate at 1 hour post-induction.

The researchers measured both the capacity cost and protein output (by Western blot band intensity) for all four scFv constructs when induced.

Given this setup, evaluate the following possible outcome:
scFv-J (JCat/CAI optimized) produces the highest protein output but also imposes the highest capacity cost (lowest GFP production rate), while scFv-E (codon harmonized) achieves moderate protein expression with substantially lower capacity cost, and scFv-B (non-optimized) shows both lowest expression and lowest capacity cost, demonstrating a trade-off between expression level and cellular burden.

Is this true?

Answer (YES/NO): NO